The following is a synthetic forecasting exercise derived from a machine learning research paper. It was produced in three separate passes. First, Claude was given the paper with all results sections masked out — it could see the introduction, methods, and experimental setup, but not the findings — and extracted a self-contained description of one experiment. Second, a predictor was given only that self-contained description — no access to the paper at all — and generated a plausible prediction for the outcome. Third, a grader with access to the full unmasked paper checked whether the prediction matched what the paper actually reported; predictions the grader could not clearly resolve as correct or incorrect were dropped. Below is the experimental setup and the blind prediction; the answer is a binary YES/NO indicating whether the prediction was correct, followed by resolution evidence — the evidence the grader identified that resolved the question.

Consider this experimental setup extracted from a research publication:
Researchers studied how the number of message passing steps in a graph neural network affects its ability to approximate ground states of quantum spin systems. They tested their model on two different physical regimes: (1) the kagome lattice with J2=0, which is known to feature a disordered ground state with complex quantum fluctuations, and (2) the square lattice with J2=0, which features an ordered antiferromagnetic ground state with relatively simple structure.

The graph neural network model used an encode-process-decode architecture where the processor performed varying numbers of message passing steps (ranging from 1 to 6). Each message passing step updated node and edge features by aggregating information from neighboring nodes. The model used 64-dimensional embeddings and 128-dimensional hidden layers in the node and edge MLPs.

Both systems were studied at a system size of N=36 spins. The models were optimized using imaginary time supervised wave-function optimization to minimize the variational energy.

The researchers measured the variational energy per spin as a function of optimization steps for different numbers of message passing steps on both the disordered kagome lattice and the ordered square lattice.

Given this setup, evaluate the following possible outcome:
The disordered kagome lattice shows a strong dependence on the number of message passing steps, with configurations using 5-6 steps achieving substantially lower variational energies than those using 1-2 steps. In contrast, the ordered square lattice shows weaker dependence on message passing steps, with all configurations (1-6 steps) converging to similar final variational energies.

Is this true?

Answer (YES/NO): YES